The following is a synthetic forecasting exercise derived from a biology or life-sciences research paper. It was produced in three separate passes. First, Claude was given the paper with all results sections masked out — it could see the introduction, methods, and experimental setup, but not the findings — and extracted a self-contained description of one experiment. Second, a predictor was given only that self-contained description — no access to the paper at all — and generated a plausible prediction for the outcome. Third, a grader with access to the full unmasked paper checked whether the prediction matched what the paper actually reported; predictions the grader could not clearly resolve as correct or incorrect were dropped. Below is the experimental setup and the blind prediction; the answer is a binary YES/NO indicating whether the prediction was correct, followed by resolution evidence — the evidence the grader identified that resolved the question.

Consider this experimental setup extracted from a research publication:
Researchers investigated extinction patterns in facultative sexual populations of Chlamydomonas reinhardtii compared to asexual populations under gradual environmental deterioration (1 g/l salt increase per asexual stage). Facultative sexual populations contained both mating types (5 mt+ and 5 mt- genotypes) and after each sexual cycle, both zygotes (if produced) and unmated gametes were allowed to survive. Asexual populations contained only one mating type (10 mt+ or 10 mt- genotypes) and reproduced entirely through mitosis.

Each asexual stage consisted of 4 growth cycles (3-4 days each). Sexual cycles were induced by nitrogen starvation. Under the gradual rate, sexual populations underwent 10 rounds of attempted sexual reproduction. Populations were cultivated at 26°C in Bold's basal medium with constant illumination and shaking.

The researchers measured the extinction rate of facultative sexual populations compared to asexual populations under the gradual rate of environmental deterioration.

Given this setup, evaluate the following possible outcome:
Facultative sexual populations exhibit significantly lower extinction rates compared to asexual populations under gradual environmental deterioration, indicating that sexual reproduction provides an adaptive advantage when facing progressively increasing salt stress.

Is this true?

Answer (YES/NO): NO